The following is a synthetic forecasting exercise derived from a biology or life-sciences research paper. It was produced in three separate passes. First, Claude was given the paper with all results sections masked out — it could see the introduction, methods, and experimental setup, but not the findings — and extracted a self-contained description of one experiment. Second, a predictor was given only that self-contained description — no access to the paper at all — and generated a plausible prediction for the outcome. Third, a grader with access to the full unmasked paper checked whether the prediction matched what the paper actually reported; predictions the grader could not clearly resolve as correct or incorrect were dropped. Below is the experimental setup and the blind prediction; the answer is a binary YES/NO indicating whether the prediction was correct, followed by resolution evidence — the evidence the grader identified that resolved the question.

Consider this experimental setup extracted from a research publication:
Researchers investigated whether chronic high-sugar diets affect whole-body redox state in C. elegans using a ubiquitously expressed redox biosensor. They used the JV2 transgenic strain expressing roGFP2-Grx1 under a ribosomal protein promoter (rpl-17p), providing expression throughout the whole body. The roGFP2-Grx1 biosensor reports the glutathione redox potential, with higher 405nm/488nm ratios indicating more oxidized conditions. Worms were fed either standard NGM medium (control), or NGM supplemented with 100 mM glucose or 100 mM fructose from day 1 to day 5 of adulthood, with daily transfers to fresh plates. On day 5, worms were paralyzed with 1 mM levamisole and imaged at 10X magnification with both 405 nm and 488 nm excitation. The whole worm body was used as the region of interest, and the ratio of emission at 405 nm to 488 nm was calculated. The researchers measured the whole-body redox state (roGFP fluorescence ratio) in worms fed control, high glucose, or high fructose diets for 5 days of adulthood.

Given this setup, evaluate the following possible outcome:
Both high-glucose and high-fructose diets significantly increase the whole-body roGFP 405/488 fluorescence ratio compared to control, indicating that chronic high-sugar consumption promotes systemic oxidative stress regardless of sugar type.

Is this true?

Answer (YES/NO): NO